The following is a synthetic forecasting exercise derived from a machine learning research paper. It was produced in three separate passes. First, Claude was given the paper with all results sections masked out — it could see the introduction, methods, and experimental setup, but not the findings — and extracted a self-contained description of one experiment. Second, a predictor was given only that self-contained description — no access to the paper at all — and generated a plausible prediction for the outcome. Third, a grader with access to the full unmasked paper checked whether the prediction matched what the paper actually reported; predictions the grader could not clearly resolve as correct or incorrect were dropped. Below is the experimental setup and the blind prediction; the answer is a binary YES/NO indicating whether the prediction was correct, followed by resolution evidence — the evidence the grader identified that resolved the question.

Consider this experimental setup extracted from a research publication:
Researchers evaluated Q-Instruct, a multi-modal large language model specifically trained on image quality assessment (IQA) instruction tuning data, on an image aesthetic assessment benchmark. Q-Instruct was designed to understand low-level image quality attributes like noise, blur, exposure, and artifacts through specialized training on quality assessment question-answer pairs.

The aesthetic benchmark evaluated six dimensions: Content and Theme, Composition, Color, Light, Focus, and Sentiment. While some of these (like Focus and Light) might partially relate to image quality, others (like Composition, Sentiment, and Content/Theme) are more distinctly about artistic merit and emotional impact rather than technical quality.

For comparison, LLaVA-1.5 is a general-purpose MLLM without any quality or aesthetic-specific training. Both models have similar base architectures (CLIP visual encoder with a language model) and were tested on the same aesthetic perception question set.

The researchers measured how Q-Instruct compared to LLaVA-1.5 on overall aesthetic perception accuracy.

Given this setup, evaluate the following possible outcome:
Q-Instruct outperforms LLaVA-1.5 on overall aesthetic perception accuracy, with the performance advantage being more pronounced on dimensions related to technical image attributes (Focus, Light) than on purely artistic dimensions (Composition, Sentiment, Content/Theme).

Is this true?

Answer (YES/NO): NO